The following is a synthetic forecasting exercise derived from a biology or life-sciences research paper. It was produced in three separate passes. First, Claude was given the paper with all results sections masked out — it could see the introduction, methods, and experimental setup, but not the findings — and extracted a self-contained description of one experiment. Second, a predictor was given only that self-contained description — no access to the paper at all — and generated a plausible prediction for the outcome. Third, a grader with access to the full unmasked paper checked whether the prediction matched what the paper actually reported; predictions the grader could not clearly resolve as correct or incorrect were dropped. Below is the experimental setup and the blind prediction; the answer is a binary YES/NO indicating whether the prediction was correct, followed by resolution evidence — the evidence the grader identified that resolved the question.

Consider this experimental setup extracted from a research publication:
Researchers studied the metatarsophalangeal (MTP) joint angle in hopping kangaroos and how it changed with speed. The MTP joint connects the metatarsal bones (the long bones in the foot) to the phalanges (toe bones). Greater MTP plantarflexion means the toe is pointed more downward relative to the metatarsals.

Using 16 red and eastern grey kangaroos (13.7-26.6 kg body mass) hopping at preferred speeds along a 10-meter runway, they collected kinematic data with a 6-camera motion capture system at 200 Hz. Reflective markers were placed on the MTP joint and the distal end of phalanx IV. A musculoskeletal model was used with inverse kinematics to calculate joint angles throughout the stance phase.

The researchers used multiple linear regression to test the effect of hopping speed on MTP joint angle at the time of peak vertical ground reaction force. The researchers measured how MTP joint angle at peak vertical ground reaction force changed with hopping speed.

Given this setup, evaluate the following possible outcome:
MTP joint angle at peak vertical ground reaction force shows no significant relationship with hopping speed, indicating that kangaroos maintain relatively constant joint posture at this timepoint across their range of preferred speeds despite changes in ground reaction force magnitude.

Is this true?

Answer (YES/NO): YES